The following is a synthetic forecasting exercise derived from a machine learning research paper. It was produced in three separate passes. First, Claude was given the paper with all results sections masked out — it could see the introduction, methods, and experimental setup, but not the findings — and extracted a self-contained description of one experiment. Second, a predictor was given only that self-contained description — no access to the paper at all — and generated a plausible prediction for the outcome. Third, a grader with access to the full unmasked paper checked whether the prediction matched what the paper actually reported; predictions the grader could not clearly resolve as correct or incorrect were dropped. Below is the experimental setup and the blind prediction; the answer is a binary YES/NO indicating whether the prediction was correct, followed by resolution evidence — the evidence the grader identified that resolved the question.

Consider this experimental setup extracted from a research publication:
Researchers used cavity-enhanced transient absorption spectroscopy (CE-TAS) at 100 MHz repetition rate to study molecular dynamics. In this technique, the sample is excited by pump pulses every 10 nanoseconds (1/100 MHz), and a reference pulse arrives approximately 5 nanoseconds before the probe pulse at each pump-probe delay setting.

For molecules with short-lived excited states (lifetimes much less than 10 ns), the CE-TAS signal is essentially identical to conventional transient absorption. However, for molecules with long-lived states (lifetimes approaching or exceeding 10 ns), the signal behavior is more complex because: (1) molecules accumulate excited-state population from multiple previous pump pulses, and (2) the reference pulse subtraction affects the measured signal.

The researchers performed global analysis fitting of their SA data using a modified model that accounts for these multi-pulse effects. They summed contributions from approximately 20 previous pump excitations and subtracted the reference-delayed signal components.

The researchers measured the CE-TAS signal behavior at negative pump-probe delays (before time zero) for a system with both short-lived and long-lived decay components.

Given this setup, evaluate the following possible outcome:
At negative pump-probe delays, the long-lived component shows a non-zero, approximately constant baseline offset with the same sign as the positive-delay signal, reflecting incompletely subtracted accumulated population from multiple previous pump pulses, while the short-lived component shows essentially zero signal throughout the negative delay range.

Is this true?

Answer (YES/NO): NO